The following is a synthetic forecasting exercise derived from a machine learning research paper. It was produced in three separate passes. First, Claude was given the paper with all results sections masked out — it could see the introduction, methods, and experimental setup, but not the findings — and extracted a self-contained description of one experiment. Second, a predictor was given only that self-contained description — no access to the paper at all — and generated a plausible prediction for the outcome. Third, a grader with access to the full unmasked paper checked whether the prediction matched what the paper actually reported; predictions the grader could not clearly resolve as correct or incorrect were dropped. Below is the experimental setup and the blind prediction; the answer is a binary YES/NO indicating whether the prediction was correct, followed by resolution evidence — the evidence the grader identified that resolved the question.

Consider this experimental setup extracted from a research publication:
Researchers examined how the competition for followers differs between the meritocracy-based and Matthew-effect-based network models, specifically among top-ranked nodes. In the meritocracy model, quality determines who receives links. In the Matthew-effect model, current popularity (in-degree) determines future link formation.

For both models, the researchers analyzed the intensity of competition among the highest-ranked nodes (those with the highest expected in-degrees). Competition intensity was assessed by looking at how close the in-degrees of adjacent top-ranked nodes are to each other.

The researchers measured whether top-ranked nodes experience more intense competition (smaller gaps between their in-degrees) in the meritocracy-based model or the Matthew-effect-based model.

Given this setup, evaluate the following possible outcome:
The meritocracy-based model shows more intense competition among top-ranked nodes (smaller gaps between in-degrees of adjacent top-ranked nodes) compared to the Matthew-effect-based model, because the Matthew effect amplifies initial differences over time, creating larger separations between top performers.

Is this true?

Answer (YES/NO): NO